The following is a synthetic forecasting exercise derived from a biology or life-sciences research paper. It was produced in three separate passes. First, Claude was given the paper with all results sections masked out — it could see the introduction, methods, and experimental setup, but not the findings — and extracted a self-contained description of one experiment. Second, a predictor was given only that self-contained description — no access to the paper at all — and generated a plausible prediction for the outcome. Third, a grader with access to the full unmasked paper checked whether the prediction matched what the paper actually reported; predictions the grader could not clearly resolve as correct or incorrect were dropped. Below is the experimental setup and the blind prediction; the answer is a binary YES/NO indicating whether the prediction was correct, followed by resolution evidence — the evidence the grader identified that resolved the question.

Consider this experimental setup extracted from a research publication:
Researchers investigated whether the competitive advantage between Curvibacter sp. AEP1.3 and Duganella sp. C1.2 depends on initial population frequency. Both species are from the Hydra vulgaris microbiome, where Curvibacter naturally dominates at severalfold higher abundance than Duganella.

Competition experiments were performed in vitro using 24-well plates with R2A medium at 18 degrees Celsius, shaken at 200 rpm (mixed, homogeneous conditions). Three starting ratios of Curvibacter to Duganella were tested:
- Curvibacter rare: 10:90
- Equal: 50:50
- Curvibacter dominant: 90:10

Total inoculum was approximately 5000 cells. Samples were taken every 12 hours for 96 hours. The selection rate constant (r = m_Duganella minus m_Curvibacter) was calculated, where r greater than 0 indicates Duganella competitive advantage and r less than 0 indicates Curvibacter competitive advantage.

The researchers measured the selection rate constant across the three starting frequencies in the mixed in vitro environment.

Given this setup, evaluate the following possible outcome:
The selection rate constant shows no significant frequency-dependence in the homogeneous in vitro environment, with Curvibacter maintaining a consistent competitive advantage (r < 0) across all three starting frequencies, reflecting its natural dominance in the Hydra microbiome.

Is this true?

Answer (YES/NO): NO